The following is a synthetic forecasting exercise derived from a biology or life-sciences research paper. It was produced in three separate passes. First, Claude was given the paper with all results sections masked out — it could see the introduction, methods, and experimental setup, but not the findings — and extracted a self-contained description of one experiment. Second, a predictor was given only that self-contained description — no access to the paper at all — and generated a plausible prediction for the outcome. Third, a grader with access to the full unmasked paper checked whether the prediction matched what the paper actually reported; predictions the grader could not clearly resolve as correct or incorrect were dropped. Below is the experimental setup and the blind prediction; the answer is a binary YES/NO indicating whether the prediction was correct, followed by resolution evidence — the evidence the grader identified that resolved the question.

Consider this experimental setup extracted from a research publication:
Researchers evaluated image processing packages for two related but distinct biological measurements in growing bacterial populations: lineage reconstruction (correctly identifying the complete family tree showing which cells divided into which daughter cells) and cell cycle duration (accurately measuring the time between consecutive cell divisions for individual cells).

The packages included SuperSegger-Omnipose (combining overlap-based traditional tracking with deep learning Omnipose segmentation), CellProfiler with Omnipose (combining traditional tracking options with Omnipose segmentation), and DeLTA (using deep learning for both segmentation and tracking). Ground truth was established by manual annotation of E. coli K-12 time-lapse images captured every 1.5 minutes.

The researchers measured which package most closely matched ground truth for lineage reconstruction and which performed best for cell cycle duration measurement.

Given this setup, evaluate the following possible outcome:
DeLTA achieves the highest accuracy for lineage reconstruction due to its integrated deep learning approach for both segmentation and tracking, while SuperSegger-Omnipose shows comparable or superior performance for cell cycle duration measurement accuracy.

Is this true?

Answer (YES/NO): NO